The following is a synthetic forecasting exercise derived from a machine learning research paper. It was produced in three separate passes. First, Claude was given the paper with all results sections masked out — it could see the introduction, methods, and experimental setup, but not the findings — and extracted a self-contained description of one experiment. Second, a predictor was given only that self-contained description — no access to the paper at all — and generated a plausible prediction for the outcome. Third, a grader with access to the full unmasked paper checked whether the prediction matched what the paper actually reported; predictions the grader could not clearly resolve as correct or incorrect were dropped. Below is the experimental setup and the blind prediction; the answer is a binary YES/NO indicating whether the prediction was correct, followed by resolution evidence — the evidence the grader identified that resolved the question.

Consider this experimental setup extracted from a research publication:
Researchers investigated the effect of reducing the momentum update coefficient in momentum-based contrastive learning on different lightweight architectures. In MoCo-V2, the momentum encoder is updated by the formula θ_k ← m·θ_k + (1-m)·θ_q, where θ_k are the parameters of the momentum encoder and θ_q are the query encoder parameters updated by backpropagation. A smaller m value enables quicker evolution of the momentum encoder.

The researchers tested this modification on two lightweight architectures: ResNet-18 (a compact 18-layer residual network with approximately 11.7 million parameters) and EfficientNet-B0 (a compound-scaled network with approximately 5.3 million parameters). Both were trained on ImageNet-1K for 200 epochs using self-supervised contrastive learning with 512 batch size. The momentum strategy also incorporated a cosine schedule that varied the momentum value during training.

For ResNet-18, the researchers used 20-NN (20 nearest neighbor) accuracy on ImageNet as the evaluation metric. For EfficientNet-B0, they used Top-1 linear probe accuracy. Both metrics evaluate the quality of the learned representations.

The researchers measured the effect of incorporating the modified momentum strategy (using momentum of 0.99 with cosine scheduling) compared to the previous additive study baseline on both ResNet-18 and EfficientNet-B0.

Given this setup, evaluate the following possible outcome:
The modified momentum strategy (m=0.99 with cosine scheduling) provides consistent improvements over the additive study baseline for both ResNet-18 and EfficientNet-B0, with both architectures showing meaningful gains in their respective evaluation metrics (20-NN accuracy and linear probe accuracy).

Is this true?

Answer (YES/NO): NO